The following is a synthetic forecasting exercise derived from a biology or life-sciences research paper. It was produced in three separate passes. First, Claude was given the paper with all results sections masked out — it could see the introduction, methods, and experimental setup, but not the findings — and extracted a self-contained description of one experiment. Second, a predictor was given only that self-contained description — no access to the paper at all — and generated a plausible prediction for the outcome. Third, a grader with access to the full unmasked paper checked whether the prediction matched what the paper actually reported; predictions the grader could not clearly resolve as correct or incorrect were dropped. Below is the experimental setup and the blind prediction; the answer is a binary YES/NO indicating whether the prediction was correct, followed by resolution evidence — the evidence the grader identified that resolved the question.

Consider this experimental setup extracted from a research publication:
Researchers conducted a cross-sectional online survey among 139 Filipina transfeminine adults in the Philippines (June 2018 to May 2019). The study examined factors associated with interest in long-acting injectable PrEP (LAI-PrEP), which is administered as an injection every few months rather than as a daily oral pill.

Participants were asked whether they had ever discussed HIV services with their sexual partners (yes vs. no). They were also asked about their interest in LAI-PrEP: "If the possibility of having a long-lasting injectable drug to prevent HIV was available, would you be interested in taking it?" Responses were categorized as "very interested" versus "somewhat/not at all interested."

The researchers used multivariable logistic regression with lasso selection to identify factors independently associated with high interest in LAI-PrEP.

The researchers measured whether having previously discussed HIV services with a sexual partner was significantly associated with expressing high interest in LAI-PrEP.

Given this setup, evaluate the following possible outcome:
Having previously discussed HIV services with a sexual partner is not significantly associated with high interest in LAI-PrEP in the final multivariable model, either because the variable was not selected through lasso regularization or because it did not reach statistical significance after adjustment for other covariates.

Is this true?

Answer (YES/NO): NO